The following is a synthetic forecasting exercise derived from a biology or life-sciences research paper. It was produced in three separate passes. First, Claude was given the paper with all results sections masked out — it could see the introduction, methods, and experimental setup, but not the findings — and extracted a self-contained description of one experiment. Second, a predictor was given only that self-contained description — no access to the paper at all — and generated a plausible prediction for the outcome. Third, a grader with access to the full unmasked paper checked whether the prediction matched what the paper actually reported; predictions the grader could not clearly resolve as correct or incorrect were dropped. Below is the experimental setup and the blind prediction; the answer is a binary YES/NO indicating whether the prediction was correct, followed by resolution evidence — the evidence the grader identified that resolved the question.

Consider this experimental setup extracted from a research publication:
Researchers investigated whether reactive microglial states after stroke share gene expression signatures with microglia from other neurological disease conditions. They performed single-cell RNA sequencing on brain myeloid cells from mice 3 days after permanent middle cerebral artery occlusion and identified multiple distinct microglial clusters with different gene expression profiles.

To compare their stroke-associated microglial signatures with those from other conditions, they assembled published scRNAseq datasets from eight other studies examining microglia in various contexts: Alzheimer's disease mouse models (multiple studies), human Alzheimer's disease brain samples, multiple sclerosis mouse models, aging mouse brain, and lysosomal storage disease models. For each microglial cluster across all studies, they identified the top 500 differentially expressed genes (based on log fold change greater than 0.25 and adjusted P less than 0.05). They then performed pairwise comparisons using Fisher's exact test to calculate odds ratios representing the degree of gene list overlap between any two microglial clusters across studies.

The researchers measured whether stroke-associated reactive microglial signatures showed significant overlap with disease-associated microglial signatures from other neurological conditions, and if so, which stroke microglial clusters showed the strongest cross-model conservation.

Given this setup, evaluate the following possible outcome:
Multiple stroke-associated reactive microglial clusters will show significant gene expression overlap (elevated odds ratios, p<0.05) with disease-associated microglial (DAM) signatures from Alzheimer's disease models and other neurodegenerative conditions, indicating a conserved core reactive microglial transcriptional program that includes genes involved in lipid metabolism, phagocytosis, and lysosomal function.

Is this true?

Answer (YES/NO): YES